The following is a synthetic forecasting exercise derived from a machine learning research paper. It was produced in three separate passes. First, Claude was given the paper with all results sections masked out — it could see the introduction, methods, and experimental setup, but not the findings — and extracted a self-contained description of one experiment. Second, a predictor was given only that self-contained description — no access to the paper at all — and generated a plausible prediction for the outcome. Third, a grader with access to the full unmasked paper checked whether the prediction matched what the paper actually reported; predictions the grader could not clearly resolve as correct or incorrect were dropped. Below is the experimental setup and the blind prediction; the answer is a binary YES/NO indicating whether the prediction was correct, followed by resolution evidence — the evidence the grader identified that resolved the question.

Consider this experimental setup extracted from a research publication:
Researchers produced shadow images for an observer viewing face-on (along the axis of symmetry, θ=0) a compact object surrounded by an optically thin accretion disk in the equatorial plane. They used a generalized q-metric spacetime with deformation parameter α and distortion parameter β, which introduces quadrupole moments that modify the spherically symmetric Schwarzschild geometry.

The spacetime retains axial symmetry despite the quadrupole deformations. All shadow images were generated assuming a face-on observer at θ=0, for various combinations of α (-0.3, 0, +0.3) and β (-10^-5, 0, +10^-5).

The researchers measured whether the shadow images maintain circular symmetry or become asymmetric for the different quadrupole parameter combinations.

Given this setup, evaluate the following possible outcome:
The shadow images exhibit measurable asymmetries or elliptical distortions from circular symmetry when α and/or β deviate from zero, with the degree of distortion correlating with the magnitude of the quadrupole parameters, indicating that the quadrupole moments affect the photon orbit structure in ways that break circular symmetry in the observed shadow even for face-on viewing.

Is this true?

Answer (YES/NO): NO